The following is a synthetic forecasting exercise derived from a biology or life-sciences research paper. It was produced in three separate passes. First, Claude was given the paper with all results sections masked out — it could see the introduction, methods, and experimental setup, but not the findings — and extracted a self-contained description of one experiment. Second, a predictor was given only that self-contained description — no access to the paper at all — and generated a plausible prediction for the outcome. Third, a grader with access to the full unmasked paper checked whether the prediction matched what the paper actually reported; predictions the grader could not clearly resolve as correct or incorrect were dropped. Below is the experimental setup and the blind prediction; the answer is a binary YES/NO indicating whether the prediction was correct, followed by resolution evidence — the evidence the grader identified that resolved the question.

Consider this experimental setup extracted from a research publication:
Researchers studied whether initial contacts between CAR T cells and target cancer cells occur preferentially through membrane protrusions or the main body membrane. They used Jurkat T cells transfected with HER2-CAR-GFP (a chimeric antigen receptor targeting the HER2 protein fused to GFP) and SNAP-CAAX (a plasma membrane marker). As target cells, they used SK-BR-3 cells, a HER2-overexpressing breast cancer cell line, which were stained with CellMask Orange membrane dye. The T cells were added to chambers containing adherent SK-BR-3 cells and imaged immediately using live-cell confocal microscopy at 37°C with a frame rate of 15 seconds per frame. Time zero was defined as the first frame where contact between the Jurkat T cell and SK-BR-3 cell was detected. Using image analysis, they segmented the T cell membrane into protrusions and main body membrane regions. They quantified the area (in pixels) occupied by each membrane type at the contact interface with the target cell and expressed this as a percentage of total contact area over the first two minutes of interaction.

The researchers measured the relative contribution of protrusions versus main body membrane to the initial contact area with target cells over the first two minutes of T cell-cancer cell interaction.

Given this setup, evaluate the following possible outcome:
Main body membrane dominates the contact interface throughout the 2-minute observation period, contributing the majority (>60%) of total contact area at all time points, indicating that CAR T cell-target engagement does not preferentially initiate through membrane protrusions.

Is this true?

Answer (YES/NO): NO